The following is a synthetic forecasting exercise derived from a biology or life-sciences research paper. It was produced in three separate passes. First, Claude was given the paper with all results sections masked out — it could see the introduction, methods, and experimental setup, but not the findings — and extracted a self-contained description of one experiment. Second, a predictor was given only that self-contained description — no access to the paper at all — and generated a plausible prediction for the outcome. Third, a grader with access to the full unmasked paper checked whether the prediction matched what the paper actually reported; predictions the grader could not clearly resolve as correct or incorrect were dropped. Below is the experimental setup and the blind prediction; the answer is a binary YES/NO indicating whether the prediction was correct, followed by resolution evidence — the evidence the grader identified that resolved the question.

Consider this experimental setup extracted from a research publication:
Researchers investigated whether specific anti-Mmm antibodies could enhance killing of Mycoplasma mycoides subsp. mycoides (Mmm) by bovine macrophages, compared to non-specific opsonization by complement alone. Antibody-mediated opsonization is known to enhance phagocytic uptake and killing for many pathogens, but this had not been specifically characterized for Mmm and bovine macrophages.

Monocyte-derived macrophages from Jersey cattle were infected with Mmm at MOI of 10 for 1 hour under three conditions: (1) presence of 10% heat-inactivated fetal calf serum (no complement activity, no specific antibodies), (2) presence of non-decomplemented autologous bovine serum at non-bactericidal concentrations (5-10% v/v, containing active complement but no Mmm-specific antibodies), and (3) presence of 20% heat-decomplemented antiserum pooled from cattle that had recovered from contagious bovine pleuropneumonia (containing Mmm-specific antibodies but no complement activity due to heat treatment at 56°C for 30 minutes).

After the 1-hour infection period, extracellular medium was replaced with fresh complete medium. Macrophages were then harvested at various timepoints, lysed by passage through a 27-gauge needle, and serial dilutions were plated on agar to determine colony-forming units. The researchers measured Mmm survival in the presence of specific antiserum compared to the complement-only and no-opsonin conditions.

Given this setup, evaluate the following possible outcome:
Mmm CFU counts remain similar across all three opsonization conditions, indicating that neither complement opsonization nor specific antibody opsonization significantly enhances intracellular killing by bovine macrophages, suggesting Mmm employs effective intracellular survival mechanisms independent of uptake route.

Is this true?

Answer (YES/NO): NO